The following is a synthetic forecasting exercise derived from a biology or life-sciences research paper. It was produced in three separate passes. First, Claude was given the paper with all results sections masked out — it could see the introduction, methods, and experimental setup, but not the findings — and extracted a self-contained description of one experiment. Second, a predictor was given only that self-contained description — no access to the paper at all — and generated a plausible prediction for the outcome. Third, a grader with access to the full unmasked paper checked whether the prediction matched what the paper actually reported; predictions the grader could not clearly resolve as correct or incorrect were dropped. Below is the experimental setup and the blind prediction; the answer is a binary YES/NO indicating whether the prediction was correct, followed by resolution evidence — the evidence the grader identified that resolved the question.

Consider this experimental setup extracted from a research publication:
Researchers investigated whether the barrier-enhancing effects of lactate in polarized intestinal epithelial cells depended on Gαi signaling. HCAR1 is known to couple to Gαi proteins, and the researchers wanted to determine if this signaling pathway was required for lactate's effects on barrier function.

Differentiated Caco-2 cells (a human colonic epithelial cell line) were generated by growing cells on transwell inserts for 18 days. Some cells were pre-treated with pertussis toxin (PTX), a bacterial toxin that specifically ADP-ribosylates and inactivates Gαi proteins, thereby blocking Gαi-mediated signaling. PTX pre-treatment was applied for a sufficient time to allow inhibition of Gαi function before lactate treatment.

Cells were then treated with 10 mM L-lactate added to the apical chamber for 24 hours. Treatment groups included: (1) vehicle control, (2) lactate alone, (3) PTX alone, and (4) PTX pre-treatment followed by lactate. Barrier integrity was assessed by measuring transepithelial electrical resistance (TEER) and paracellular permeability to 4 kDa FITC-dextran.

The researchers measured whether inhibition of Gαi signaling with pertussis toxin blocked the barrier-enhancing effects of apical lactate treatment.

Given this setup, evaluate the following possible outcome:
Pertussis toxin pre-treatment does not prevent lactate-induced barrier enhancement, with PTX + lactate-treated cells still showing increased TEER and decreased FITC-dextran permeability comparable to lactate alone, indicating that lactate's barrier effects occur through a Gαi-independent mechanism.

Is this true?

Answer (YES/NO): NO